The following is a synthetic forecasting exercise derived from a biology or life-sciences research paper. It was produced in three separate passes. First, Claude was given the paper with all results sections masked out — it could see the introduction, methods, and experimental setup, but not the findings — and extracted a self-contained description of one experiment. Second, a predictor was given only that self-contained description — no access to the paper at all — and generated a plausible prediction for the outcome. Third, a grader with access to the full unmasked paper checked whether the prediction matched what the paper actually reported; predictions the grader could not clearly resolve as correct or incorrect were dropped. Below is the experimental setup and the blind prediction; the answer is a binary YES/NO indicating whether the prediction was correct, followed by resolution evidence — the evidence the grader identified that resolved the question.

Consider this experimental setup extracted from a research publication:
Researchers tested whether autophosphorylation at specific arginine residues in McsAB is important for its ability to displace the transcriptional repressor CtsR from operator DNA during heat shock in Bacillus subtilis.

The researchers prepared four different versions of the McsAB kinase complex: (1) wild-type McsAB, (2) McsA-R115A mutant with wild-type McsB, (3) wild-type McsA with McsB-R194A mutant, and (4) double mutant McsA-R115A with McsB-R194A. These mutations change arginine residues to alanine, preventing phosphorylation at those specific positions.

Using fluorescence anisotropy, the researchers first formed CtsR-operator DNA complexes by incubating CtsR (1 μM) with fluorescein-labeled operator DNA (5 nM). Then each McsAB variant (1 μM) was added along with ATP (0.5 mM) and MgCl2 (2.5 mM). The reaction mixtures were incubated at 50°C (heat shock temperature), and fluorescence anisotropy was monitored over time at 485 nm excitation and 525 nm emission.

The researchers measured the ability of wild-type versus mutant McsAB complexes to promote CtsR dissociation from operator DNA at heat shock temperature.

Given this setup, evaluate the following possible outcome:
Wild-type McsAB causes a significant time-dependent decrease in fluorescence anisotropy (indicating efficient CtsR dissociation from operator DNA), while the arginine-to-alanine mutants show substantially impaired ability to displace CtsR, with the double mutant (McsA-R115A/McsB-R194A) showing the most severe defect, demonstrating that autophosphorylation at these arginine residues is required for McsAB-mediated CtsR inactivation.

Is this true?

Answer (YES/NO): NO